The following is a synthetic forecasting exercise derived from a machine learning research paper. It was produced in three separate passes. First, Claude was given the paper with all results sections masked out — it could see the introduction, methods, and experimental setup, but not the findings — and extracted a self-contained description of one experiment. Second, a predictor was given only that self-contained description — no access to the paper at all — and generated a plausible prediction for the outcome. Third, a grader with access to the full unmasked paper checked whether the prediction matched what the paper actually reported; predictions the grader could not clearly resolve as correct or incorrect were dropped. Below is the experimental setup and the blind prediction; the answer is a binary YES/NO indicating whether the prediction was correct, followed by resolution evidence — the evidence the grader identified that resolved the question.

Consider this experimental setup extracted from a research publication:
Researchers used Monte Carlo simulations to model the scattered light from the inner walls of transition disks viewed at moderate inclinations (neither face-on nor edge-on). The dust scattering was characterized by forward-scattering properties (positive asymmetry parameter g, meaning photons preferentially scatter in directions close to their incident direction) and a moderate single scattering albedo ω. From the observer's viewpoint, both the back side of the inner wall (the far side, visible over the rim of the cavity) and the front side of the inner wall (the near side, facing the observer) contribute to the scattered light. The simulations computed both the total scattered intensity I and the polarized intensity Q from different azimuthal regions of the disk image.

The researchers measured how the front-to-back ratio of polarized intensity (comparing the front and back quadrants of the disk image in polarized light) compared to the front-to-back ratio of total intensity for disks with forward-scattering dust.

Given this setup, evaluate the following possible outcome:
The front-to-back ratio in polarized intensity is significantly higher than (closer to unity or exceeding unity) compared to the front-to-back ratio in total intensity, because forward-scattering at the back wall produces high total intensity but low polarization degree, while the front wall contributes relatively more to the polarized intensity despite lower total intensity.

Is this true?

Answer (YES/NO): NO